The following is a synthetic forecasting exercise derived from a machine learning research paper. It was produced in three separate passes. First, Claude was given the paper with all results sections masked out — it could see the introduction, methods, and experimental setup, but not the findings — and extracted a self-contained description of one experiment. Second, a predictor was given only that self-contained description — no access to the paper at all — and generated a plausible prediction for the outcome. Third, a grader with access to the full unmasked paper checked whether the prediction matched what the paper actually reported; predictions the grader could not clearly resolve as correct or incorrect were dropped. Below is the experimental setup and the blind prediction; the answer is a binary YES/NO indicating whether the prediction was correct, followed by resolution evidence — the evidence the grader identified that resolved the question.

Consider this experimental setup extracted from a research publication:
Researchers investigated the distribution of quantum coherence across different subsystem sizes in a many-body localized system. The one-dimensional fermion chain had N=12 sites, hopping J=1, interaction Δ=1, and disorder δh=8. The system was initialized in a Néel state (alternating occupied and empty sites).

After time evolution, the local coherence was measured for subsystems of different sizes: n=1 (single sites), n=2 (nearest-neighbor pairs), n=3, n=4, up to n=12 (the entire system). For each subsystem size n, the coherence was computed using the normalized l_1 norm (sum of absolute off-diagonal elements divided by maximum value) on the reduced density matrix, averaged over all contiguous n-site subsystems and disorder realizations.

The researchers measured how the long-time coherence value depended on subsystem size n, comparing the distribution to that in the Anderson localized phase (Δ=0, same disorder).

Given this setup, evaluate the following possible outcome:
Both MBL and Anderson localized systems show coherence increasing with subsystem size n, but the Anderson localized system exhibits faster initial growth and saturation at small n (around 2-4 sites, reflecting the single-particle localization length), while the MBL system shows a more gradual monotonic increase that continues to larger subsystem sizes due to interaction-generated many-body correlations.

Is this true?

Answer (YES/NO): NO